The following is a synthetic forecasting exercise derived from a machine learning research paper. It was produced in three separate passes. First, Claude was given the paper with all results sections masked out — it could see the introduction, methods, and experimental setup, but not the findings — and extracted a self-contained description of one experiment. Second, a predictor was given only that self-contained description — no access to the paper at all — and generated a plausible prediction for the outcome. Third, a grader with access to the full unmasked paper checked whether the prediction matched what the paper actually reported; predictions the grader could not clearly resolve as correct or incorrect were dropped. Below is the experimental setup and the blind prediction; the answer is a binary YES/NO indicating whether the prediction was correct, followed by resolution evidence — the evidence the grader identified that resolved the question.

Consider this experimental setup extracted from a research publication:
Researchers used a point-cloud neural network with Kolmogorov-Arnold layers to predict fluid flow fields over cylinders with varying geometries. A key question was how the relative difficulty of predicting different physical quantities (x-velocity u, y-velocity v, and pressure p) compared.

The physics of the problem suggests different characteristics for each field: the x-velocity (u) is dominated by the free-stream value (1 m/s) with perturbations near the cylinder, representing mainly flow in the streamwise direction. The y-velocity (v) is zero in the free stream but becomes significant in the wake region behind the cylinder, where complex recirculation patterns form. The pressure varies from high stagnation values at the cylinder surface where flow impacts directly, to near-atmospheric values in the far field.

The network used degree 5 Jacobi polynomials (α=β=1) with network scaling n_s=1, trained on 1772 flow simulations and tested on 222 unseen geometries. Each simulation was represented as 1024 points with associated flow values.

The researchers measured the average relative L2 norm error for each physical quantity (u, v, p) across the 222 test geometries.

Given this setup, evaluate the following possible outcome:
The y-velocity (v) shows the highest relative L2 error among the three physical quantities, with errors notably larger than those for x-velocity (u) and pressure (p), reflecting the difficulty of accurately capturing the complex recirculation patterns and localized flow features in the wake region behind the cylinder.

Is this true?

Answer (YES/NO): YES